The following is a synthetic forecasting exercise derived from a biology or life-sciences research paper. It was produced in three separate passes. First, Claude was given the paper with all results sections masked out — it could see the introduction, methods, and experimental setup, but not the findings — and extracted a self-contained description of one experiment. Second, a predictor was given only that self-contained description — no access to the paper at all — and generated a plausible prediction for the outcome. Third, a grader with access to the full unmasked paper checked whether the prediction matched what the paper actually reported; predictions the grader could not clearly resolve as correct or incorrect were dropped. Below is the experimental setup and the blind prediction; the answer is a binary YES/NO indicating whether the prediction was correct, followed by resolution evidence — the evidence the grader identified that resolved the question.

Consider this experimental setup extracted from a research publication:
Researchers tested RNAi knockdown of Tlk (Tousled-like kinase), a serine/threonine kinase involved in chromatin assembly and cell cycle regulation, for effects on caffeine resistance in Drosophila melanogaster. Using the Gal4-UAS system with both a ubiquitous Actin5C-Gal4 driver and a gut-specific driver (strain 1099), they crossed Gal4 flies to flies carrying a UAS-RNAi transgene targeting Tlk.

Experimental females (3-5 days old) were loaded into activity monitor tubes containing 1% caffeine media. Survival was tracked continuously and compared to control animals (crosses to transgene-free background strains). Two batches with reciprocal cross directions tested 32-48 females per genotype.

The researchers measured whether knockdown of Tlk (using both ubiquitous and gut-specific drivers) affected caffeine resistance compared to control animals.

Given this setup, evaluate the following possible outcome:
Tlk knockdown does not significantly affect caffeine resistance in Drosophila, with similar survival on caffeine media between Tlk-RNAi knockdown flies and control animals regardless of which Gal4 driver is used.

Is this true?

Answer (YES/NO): NO